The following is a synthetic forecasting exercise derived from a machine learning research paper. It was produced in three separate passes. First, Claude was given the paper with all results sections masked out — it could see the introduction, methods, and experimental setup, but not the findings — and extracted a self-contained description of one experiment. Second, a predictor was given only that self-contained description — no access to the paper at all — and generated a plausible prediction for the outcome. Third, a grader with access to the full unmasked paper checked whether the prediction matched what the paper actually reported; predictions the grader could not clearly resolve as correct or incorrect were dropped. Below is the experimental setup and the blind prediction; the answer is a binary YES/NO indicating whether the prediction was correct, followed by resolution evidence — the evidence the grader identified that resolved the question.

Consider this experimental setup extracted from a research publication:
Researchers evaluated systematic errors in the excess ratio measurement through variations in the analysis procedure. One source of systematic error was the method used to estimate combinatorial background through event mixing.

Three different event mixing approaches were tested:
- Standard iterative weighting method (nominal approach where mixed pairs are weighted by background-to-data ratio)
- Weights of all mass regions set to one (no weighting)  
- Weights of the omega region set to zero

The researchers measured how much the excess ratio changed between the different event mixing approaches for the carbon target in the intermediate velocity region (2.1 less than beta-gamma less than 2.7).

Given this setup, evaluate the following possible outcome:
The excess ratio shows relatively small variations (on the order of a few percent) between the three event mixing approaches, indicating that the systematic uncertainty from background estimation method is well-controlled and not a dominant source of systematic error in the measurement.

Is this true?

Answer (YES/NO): YES